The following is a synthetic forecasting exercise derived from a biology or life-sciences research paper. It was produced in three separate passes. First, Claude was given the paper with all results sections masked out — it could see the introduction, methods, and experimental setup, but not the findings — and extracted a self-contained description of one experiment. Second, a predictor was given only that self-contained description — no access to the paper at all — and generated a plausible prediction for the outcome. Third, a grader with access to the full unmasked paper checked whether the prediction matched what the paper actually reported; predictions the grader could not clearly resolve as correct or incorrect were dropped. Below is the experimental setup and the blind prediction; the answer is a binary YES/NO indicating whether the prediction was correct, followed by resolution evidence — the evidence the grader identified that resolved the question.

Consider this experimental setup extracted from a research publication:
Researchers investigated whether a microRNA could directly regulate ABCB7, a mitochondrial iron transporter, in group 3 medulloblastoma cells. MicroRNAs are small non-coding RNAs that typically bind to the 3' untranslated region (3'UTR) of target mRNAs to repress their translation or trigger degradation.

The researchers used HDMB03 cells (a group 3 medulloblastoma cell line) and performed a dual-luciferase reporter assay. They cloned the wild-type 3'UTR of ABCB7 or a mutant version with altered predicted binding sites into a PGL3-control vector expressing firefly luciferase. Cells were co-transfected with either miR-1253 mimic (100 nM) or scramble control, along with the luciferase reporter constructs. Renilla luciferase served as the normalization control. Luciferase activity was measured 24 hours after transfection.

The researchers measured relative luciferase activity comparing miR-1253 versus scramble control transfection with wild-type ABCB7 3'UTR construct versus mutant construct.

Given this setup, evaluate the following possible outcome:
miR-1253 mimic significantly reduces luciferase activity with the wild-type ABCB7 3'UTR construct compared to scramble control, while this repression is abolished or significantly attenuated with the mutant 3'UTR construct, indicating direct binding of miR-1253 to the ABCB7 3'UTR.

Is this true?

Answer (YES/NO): YES